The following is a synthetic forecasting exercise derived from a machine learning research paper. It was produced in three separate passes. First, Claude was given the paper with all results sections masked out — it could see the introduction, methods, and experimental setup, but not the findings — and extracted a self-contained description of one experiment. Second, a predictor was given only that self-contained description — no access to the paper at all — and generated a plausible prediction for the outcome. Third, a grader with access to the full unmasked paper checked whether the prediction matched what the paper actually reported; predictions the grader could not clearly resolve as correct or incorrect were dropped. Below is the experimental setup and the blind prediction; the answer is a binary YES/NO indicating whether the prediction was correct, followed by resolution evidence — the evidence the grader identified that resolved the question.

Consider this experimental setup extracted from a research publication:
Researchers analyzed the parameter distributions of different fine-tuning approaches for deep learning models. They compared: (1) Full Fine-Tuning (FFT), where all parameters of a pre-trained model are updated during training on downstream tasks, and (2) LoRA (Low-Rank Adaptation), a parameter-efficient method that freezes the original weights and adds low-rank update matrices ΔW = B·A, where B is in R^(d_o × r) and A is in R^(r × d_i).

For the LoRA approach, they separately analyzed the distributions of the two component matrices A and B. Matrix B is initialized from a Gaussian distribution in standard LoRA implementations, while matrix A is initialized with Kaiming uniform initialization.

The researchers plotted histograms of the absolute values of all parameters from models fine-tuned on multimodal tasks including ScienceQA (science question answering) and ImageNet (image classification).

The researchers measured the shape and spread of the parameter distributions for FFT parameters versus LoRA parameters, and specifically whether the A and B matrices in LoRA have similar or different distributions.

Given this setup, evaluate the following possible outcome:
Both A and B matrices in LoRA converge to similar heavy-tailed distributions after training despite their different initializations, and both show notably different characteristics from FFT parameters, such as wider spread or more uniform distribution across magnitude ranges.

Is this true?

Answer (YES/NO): NO